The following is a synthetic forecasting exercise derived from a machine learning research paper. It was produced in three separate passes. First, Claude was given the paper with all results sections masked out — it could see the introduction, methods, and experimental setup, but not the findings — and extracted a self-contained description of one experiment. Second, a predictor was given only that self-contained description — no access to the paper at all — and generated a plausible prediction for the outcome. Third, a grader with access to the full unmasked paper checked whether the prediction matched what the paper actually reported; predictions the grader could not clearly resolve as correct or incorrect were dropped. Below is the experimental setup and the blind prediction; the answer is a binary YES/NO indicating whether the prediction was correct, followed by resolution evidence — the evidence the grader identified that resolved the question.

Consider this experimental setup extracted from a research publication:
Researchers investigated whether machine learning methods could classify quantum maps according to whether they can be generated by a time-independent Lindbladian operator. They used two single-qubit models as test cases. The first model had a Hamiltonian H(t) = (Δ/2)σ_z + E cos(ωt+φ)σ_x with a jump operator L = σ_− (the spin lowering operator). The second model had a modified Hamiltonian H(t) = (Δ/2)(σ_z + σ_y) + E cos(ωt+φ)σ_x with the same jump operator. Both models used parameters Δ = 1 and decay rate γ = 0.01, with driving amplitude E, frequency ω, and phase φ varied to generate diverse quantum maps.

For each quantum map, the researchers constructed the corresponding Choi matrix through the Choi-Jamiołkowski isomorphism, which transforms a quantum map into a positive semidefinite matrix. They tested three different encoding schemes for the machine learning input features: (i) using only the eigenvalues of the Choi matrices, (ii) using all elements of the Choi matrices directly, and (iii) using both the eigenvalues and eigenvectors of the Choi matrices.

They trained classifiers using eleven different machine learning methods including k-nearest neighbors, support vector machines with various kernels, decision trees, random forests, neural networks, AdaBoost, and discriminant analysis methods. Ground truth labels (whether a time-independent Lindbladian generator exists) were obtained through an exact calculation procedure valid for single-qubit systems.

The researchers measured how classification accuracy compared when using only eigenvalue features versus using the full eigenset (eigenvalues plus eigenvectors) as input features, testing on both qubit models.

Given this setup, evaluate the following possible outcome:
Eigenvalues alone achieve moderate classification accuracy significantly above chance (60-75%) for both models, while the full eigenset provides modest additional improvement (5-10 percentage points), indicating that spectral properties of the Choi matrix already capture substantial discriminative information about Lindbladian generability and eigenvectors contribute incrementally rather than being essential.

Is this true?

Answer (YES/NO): NO